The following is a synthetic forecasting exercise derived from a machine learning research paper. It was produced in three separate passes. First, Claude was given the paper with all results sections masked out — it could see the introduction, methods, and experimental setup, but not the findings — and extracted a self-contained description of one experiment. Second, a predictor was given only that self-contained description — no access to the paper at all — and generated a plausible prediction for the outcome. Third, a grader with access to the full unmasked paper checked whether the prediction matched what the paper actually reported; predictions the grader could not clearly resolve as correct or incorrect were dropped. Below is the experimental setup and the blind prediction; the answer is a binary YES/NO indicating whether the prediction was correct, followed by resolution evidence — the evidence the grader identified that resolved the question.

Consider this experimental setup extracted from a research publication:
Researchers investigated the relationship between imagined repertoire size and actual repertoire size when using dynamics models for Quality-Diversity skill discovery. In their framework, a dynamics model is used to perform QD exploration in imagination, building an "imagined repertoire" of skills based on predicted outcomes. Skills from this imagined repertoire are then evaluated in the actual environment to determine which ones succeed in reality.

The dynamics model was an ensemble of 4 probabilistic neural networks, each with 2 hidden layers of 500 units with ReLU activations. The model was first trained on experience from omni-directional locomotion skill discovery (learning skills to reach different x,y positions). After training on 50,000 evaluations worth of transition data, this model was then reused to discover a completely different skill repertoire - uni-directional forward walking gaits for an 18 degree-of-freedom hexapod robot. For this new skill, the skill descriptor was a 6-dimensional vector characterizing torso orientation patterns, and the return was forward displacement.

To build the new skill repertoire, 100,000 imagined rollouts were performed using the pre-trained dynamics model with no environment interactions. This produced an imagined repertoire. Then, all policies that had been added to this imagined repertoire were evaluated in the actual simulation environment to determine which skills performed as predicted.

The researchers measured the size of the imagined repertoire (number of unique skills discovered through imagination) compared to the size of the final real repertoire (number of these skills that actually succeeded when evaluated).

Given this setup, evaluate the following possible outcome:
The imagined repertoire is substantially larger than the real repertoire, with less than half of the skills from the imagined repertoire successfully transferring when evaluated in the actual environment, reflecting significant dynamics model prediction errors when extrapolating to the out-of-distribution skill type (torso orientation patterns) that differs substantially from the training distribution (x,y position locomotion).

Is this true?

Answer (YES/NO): YES